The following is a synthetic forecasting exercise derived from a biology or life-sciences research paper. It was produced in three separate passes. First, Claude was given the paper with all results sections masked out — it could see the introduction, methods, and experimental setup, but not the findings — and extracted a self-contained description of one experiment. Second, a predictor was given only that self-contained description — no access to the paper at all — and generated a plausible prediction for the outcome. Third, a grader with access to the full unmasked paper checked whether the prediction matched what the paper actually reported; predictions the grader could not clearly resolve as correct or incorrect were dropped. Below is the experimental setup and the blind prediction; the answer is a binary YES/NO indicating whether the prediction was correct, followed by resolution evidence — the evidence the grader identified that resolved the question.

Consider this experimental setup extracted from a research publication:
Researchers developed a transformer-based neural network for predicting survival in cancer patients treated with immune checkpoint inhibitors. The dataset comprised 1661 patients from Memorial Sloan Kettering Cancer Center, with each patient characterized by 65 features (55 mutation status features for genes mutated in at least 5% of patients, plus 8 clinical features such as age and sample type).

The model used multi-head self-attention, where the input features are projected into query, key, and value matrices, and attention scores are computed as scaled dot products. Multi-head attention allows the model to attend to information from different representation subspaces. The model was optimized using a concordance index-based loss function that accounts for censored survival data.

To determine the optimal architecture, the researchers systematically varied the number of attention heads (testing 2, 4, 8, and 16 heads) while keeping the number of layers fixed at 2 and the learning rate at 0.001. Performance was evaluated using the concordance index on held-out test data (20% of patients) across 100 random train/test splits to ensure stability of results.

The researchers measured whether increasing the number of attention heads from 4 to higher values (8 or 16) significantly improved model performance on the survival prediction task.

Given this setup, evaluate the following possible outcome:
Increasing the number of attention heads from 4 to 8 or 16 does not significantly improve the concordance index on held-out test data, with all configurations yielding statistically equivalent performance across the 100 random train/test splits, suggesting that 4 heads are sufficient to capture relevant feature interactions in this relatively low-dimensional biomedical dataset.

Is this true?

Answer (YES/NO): YES